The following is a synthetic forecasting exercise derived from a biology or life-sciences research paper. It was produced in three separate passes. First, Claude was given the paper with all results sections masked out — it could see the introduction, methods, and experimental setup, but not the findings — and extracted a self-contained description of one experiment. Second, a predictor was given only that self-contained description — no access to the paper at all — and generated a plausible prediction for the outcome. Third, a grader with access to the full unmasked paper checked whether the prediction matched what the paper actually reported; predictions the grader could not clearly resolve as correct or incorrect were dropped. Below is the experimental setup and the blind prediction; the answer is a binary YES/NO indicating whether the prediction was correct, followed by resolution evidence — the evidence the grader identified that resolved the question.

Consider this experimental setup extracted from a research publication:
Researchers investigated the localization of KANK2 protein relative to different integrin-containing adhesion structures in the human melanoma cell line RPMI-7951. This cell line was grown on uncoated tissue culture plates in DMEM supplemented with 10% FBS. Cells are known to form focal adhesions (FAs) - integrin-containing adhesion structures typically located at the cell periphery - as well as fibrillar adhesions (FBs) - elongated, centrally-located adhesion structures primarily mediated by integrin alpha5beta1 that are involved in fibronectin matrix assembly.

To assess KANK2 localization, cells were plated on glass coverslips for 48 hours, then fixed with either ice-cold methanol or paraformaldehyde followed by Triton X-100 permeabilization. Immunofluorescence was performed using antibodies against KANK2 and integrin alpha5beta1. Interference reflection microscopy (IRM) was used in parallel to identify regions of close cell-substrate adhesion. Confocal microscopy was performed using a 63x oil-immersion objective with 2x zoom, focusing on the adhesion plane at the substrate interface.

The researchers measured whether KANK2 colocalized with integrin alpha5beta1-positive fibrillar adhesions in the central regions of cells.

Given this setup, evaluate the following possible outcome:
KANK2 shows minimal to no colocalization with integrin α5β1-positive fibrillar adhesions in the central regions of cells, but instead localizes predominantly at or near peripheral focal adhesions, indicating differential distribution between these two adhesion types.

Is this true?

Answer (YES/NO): NO